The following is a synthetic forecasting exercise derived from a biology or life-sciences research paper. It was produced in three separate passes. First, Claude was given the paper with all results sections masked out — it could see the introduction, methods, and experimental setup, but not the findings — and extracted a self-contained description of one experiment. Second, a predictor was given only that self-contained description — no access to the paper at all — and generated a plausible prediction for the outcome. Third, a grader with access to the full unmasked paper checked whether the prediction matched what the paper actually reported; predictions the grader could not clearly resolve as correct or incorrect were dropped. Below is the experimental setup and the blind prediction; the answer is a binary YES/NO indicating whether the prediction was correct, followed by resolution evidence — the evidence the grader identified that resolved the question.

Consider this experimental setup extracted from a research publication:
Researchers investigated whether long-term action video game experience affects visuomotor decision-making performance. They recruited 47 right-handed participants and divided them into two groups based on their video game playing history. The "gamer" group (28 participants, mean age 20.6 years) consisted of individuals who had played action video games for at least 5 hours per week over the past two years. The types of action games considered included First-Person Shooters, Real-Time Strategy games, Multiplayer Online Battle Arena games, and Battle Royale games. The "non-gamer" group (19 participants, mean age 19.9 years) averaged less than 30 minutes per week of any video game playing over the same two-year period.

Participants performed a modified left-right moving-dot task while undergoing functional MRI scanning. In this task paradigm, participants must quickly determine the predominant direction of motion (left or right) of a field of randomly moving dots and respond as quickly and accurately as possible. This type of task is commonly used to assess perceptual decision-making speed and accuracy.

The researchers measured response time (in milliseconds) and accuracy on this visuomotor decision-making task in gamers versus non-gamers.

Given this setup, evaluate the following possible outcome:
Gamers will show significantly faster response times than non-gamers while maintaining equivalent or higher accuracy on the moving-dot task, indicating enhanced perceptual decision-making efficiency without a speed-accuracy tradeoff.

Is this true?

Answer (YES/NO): YES